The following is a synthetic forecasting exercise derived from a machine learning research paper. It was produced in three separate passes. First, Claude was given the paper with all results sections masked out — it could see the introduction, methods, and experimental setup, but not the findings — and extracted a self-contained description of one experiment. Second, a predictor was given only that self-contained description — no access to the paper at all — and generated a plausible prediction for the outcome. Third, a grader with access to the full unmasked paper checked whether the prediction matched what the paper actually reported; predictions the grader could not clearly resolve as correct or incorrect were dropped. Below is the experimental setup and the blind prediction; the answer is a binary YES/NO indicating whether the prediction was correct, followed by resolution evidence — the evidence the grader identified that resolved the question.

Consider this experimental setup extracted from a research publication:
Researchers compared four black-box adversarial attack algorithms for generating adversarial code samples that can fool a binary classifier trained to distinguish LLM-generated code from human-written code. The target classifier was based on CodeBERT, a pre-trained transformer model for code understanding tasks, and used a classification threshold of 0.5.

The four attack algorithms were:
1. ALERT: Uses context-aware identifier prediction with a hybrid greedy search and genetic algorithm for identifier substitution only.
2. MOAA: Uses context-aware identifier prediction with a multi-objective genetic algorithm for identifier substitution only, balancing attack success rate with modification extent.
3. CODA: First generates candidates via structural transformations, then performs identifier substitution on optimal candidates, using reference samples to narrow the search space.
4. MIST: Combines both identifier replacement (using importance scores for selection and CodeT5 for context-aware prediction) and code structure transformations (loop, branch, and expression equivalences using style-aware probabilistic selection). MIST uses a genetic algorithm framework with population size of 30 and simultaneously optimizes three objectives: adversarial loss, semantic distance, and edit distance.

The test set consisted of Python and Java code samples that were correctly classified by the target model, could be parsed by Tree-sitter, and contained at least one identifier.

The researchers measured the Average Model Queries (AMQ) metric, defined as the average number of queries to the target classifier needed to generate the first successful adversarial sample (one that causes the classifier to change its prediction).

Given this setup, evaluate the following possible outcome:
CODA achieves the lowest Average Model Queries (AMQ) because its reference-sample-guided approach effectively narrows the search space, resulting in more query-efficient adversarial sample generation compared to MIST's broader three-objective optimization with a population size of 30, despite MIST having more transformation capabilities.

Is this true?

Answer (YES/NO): NO